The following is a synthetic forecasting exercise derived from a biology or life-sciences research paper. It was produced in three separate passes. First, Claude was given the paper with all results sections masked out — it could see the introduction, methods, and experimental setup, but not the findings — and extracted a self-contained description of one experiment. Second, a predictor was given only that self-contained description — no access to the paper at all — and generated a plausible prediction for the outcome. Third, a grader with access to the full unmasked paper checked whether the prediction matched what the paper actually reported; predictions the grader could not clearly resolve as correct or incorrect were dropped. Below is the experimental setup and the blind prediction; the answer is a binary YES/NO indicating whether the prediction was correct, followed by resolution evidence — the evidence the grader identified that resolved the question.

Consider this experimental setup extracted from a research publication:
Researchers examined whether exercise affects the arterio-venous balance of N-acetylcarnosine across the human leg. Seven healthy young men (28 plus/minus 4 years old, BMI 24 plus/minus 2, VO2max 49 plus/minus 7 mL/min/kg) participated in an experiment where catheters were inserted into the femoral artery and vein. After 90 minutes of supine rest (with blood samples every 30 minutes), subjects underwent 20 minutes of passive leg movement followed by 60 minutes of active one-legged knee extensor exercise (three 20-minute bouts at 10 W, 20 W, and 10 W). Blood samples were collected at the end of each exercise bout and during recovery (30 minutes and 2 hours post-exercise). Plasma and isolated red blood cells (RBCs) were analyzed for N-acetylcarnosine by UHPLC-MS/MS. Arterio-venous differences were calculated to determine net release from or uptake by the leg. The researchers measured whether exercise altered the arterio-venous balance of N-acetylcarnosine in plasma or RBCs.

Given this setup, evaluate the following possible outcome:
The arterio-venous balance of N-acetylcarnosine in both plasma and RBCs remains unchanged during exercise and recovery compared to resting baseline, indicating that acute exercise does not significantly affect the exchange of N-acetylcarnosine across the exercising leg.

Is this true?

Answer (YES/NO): NO